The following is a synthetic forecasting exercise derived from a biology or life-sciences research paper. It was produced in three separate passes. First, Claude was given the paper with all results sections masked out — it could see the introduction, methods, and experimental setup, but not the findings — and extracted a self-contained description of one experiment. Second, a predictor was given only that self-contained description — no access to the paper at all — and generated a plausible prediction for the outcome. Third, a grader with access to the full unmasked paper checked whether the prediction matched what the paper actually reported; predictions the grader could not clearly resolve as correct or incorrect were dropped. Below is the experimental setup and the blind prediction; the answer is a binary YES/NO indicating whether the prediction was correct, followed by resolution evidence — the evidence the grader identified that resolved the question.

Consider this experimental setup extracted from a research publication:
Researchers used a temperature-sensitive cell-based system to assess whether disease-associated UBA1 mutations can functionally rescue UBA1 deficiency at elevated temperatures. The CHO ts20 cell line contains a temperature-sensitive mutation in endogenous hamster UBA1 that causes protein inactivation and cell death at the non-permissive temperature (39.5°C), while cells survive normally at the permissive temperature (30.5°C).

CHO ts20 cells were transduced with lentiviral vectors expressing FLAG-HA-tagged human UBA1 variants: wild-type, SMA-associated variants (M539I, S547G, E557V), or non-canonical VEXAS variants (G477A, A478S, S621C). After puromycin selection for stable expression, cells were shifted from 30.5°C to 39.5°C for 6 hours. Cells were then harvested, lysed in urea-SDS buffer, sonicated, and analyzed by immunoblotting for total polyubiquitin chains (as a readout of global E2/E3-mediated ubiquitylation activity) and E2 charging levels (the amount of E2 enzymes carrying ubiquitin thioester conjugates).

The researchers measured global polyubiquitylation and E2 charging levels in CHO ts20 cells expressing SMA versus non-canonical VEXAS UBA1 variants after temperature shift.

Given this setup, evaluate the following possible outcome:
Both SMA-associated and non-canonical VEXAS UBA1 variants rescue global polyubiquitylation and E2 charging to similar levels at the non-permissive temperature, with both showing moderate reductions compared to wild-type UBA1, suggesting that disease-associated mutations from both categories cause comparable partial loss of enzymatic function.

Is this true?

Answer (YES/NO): NO